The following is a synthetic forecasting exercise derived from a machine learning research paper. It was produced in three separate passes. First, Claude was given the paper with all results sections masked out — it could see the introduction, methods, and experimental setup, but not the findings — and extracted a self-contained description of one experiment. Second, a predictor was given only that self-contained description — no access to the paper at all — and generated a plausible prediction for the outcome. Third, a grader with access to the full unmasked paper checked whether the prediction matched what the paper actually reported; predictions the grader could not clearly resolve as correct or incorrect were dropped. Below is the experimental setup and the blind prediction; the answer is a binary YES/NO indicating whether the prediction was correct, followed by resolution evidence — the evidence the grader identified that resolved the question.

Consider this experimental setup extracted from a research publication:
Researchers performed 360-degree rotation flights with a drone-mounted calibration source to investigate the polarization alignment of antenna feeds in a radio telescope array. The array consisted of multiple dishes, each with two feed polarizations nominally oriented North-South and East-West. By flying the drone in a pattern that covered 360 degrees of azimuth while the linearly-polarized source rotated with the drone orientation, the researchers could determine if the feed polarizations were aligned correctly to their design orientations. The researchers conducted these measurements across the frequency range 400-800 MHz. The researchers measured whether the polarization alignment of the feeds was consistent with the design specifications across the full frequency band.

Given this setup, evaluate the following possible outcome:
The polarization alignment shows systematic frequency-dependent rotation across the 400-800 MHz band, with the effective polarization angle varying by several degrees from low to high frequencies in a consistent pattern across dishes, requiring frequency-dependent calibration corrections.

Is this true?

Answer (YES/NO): NO